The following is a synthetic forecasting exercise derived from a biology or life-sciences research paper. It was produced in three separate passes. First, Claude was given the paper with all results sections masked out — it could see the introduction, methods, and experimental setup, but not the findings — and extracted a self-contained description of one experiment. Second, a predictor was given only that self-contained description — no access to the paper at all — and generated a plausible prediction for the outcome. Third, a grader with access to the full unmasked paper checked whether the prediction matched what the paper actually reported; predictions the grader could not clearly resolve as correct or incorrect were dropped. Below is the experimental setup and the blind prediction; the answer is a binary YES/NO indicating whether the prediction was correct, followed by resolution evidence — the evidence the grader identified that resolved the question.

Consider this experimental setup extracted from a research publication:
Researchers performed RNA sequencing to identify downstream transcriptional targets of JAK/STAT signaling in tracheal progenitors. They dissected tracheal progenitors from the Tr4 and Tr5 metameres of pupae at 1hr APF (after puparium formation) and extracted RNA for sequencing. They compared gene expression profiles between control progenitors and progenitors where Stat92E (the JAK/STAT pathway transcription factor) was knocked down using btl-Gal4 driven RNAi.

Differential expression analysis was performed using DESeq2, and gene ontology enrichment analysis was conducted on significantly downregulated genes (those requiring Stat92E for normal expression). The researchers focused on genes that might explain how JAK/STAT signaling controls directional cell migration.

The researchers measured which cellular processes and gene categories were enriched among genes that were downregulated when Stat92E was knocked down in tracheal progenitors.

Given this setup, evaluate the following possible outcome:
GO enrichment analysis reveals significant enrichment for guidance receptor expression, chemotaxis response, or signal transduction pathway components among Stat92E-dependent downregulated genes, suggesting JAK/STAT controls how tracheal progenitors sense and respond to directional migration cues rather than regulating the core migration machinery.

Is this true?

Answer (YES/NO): NO